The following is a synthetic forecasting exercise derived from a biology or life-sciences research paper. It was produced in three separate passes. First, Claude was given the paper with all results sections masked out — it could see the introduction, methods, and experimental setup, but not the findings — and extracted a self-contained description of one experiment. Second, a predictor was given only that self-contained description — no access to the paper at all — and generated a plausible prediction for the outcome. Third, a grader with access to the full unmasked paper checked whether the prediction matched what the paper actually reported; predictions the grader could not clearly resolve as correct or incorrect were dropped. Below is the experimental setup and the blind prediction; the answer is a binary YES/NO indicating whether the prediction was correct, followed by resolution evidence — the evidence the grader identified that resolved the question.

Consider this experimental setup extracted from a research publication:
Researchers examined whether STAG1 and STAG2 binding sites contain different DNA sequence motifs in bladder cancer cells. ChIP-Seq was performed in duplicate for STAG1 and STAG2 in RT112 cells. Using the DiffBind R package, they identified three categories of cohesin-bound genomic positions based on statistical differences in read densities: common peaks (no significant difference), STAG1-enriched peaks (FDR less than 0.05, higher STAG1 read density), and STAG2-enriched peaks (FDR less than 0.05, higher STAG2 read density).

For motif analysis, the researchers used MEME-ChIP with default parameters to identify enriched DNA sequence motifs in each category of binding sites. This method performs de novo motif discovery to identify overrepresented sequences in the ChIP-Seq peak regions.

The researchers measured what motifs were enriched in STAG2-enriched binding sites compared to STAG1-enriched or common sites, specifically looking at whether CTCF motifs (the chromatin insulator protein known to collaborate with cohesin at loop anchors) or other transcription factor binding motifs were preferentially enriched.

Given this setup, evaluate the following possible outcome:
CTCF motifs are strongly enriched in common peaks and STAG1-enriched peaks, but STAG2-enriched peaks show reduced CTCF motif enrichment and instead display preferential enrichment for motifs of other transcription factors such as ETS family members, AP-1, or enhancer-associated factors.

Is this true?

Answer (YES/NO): NO